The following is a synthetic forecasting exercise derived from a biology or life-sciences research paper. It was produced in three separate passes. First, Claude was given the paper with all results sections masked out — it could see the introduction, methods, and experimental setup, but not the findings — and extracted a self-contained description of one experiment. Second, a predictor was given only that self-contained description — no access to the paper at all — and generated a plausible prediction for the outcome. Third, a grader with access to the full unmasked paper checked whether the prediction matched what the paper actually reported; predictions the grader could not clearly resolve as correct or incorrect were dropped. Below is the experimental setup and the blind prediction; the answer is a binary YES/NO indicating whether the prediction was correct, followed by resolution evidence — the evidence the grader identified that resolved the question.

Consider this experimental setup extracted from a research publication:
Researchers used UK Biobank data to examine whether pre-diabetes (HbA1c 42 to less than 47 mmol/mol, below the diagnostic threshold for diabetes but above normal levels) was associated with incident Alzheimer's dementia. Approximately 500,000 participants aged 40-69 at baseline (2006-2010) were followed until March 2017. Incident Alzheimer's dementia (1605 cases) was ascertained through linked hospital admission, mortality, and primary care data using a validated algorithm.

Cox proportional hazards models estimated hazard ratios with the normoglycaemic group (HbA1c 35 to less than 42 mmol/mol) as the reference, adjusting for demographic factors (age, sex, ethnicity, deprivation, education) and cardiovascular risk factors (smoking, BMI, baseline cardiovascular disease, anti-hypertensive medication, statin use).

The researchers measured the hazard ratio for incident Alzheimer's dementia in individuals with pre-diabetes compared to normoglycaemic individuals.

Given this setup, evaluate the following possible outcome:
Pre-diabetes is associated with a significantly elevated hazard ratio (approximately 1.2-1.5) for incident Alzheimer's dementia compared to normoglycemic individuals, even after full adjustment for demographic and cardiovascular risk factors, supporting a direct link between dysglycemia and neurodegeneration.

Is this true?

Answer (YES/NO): NO